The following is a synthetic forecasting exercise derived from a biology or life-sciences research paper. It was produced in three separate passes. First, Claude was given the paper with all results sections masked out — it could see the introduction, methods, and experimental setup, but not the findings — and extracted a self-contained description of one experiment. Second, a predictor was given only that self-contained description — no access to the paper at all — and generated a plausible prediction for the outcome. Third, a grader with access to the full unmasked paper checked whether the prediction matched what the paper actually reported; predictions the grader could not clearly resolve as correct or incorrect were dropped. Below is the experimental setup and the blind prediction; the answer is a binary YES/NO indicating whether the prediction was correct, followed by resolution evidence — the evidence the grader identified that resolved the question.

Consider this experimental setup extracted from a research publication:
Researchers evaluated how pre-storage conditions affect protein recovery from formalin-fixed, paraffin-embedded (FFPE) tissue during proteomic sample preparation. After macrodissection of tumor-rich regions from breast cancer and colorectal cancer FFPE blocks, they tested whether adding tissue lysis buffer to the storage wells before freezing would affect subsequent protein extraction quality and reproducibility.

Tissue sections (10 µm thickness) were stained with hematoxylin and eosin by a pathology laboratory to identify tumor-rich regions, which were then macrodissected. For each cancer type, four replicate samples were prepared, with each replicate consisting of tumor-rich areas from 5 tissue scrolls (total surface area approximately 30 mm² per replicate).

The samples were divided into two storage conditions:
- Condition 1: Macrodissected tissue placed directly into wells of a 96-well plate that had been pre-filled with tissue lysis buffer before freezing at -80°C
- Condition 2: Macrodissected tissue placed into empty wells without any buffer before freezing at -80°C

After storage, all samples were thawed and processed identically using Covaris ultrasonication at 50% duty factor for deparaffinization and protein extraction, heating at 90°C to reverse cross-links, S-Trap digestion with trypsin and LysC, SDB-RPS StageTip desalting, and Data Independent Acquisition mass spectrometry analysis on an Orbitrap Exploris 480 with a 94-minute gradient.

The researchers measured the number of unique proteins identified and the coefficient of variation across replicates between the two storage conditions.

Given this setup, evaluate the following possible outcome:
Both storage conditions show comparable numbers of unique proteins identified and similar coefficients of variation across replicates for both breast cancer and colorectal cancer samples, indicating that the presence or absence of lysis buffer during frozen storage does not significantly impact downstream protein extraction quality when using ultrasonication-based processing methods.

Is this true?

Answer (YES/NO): YES